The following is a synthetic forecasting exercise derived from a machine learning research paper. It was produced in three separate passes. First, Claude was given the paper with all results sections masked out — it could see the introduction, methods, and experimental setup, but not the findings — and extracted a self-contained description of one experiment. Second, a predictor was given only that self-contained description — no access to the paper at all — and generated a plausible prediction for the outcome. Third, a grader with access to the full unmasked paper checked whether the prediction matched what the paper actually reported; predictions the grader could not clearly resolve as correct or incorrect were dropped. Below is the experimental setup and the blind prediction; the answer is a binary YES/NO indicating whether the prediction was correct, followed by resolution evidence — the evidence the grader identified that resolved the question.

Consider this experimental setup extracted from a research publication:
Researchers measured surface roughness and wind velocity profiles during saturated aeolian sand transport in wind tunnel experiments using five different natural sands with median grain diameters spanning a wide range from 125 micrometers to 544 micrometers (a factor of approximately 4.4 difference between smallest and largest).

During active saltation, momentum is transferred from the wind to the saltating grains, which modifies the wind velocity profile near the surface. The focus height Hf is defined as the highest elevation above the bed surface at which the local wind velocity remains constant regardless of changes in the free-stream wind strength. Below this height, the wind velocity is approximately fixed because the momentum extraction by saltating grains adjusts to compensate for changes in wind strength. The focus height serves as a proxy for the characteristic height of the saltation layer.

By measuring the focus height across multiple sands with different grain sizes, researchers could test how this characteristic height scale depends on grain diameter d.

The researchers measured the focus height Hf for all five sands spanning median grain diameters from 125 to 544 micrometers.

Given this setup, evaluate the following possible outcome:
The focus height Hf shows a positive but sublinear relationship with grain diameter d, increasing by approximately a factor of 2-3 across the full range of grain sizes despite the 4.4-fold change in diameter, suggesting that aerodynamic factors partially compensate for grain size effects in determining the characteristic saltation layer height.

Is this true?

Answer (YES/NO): YES